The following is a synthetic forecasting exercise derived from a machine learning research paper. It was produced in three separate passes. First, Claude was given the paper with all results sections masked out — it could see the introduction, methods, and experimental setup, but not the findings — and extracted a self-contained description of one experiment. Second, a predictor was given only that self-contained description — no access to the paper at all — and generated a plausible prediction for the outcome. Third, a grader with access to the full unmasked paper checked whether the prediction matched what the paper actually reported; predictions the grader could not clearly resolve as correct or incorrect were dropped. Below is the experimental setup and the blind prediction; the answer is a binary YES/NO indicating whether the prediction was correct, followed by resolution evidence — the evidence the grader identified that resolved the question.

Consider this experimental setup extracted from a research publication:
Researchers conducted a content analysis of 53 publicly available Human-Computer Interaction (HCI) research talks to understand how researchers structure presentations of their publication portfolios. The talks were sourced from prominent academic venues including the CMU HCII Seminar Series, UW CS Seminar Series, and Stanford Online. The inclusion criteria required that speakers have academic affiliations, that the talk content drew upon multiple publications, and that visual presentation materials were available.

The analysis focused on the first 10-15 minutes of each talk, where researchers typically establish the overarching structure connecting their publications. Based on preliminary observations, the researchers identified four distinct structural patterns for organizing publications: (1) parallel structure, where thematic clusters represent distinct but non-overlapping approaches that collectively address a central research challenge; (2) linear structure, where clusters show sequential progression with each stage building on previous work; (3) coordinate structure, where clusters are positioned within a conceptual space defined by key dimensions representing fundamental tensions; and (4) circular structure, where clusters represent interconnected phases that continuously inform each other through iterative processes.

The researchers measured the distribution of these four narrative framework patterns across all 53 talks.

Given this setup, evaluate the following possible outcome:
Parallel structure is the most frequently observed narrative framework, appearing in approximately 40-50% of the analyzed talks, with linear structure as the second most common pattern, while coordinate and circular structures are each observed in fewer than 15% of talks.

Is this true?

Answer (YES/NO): NO